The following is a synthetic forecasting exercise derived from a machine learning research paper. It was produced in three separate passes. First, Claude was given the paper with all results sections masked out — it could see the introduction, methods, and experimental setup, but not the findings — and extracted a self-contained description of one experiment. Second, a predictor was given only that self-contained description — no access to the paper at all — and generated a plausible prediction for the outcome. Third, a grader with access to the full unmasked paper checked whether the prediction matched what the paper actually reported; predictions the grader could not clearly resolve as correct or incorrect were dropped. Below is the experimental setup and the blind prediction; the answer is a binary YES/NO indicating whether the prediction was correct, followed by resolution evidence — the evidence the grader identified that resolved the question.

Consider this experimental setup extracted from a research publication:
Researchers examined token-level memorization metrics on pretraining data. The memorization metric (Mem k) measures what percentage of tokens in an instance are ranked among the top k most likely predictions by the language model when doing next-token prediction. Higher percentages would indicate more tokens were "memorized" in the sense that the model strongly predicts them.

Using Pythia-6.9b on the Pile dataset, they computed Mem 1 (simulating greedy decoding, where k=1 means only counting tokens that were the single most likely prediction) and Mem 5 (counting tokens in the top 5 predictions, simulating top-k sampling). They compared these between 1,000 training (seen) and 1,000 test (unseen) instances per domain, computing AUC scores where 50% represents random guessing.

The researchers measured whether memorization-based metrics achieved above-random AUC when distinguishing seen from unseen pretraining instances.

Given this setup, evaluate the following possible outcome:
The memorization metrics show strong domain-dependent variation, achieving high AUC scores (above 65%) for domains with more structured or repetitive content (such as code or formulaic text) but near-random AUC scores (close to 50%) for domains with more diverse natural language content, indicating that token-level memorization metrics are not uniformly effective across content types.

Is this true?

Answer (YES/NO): NO